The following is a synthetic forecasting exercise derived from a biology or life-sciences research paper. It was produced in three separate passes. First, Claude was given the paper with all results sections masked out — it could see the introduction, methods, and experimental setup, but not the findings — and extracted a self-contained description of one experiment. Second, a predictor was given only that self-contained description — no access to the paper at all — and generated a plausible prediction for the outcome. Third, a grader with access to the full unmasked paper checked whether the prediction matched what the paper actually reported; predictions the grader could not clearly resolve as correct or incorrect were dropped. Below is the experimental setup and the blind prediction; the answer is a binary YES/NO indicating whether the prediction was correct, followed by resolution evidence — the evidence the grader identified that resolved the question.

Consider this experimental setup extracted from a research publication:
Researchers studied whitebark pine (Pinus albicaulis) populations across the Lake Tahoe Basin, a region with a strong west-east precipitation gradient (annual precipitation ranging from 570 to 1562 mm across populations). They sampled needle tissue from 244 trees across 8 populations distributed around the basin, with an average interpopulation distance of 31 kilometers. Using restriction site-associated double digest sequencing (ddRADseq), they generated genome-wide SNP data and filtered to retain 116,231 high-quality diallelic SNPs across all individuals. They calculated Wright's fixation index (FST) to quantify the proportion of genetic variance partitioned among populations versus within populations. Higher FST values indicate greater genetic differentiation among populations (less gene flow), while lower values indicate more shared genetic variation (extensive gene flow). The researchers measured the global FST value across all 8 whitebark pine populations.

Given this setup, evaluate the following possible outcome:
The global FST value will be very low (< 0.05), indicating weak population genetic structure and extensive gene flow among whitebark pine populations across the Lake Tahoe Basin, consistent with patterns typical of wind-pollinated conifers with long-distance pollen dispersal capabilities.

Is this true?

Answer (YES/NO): YES